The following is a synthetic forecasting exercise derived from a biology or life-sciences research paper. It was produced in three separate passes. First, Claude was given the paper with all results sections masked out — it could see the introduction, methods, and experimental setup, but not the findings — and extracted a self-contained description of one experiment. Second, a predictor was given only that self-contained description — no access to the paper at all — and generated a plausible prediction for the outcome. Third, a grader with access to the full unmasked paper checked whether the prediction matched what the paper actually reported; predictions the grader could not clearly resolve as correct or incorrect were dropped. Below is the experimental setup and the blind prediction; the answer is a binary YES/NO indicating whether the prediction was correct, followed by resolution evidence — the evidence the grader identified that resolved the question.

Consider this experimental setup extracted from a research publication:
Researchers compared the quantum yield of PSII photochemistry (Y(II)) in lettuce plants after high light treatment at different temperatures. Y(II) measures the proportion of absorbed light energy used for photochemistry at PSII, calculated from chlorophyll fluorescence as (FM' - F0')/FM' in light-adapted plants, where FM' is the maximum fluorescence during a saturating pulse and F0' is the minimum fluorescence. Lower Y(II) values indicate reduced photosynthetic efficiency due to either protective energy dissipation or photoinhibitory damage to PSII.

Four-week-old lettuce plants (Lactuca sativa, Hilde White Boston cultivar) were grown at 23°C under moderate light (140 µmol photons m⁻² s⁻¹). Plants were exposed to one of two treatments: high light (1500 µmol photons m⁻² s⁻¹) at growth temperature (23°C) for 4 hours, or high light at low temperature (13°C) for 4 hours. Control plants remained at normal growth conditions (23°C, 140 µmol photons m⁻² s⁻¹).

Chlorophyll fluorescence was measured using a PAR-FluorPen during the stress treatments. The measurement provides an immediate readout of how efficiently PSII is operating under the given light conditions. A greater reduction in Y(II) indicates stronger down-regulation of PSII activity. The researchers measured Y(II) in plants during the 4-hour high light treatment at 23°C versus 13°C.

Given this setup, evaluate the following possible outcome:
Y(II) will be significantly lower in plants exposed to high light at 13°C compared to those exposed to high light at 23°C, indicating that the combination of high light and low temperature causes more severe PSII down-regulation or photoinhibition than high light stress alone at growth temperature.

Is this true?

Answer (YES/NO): YES